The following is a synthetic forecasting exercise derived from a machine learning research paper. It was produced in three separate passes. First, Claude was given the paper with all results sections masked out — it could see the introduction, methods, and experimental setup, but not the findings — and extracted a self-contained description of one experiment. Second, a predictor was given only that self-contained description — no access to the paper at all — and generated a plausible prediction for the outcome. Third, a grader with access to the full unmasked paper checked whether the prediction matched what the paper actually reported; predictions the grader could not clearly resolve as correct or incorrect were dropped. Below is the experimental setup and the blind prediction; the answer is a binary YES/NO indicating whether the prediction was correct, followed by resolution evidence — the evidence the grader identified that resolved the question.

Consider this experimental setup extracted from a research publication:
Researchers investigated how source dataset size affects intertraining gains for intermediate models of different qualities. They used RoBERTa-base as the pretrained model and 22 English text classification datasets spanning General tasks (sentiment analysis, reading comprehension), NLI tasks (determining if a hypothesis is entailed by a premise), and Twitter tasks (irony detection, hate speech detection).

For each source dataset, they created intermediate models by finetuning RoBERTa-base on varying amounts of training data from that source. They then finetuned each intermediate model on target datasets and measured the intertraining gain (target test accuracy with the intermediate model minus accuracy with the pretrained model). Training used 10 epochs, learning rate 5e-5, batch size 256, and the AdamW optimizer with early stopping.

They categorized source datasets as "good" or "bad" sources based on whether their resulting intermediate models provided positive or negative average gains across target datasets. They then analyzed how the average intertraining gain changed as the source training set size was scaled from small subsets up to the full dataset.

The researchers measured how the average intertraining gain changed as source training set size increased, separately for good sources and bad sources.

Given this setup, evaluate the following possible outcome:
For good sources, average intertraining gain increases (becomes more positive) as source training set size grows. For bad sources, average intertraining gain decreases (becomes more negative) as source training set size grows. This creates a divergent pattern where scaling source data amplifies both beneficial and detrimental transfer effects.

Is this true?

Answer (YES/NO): YES